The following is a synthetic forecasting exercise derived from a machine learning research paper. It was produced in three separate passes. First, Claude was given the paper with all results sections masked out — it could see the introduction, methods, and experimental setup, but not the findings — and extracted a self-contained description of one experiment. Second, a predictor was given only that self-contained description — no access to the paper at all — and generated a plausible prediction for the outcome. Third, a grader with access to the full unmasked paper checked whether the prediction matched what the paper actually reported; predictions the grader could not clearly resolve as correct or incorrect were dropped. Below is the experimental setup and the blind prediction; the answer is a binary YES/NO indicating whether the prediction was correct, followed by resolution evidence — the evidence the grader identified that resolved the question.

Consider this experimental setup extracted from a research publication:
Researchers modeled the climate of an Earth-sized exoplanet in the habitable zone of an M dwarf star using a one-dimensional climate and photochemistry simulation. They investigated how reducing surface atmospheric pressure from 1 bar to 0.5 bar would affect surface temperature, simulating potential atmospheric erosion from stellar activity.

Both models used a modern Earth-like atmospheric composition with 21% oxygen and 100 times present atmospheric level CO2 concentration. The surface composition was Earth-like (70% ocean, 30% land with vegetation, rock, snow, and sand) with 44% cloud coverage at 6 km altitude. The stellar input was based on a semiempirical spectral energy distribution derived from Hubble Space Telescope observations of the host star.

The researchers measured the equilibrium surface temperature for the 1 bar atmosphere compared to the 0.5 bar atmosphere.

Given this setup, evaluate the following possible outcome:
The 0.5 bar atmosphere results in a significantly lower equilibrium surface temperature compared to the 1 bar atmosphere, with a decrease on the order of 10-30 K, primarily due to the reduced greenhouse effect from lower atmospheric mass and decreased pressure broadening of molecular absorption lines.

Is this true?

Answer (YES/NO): YES